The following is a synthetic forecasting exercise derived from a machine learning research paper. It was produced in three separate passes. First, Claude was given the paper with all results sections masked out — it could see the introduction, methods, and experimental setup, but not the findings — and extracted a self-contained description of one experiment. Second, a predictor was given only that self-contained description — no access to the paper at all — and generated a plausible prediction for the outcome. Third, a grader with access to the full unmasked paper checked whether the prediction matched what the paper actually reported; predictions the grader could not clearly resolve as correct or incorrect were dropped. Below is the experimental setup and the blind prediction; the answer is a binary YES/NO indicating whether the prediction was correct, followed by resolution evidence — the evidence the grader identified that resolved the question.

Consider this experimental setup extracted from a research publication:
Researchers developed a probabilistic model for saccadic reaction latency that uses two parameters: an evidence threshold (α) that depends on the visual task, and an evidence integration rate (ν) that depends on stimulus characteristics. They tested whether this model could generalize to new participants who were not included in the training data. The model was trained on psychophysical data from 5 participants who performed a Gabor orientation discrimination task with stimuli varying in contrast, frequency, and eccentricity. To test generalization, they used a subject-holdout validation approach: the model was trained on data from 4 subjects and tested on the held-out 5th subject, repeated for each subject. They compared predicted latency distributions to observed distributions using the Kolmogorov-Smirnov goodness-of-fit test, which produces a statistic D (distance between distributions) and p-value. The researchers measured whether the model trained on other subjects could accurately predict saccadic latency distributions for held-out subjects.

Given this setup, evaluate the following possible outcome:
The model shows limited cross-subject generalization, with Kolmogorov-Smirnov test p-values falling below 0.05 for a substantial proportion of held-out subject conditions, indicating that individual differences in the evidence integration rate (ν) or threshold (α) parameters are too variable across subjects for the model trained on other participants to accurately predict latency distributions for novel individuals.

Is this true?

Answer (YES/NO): NO